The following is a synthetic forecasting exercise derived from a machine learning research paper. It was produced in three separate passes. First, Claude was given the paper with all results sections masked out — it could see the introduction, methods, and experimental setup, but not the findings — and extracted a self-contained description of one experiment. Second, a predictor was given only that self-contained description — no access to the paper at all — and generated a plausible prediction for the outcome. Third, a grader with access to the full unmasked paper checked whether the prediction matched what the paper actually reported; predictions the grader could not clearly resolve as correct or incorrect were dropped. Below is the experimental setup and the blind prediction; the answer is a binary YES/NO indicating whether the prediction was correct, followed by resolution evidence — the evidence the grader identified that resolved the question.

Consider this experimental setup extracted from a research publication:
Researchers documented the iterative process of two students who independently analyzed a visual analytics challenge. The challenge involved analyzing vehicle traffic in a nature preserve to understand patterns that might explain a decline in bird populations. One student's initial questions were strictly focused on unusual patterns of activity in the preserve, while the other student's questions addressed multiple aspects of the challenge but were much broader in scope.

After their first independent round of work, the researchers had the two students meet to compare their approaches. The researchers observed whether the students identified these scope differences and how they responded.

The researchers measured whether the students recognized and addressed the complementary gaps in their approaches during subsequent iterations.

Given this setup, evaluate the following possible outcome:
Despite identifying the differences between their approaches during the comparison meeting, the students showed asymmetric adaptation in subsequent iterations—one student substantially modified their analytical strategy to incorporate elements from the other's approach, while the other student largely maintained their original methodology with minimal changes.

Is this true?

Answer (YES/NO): NO